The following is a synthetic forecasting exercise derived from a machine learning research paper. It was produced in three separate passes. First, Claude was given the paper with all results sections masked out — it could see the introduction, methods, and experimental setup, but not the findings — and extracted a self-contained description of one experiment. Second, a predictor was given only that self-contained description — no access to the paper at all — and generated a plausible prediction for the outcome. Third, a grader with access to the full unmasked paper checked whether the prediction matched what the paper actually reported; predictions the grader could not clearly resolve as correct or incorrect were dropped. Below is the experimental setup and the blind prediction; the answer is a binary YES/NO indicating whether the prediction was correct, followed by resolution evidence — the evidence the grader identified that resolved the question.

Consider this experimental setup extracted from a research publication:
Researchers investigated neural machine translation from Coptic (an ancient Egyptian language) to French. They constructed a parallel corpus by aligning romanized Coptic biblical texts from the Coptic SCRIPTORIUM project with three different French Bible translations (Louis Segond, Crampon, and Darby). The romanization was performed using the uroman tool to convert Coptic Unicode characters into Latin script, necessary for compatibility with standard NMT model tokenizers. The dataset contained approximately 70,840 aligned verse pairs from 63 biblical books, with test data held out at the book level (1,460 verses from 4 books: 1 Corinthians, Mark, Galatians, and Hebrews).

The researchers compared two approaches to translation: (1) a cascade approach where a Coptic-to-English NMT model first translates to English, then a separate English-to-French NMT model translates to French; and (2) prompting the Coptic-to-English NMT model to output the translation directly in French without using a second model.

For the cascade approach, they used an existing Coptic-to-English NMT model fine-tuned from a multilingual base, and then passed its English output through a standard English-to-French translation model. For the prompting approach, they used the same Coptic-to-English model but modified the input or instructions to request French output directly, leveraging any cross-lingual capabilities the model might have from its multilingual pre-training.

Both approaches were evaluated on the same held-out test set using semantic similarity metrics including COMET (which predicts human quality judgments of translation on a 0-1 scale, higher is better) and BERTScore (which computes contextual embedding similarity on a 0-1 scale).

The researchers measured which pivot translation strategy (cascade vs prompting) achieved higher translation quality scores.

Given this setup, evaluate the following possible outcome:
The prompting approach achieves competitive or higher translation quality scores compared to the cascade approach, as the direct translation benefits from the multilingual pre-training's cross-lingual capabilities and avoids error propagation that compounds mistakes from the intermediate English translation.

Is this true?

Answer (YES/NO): NO